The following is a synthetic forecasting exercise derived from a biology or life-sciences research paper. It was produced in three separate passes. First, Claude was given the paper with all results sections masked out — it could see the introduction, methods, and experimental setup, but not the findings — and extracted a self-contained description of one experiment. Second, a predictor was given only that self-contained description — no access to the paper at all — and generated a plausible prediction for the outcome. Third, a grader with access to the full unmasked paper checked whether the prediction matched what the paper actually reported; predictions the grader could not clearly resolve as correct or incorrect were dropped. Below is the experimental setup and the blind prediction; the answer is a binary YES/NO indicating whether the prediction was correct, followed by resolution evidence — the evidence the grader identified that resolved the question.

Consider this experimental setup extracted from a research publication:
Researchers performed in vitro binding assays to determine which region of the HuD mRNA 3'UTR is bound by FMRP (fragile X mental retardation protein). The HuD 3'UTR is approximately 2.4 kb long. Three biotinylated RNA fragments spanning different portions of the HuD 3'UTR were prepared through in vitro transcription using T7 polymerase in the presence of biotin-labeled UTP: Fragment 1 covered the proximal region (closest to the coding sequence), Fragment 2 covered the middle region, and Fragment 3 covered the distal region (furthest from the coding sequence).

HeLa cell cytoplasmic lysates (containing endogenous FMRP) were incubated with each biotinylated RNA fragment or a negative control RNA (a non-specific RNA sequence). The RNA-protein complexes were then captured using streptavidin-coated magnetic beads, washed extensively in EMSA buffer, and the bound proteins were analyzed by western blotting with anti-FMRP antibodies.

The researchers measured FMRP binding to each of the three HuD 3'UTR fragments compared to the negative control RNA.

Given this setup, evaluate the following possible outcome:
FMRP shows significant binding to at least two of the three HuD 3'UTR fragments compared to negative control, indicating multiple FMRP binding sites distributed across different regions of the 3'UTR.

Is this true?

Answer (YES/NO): YES